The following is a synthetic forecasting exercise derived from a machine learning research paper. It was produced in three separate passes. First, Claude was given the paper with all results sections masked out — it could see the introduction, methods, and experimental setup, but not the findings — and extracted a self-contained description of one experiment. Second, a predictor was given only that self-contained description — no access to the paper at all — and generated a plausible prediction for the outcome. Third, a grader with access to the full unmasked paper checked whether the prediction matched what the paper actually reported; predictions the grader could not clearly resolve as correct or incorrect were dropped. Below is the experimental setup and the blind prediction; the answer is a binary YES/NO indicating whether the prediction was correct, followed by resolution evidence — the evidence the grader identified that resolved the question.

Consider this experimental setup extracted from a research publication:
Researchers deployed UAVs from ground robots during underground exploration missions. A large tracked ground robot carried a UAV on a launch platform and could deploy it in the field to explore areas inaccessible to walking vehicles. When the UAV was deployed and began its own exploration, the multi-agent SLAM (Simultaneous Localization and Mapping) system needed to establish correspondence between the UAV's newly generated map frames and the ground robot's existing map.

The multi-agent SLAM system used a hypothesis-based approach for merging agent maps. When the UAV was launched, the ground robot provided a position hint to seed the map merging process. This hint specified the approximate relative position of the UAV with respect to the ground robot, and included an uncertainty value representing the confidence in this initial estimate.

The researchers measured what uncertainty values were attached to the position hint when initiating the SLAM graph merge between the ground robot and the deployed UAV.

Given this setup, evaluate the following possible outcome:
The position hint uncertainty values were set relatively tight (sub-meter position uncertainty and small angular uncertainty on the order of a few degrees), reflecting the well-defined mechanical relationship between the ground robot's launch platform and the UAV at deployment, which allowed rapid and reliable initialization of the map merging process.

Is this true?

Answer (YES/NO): NO